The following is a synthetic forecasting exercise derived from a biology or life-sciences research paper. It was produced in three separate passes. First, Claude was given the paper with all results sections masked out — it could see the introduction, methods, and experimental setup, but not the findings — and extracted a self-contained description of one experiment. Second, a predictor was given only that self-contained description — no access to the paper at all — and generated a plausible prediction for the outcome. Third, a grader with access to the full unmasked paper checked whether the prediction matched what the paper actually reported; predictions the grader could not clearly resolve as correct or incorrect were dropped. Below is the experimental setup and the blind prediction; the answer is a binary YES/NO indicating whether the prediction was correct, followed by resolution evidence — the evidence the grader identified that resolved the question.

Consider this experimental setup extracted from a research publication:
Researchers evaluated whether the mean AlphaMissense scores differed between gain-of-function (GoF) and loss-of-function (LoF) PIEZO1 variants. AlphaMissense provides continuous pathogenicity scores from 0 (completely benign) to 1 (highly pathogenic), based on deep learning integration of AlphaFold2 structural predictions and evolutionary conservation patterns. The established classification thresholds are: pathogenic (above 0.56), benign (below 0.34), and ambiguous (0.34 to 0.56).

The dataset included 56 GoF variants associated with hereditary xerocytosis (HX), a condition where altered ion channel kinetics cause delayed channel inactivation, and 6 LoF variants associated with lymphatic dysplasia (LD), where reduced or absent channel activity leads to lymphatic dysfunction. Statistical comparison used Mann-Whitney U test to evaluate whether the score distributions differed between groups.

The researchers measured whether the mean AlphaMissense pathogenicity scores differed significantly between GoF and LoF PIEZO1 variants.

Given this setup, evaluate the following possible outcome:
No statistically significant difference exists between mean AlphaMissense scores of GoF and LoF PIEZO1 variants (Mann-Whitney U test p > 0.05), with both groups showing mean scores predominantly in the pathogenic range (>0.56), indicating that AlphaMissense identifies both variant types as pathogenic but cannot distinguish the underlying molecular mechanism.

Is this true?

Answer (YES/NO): NO